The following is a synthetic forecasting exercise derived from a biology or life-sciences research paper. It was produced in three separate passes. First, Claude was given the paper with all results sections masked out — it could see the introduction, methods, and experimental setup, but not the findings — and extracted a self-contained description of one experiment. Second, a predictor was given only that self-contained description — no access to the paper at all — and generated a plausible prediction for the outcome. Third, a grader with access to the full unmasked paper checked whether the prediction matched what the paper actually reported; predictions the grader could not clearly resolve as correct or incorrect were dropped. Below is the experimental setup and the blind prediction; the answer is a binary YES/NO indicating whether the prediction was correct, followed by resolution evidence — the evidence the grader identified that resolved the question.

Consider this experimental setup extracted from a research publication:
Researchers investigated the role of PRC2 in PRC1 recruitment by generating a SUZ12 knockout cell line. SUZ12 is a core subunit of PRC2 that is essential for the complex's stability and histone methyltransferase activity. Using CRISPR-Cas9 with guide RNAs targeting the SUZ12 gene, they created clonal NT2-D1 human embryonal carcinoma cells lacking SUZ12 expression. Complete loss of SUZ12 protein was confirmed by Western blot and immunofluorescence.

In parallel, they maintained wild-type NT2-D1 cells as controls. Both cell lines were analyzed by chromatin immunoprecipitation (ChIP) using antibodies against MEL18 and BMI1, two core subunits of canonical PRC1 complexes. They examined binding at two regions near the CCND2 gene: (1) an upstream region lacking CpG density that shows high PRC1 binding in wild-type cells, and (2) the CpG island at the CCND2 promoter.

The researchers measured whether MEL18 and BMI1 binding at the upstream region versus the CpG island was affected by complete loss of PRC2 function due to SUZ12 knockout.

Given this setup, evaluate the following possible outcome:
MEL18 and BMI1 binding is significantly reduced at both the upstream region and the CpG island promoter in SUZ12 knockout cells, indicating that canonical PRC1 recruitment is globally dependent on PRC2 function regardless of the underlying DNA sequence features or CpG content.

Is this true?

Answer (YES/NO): NO